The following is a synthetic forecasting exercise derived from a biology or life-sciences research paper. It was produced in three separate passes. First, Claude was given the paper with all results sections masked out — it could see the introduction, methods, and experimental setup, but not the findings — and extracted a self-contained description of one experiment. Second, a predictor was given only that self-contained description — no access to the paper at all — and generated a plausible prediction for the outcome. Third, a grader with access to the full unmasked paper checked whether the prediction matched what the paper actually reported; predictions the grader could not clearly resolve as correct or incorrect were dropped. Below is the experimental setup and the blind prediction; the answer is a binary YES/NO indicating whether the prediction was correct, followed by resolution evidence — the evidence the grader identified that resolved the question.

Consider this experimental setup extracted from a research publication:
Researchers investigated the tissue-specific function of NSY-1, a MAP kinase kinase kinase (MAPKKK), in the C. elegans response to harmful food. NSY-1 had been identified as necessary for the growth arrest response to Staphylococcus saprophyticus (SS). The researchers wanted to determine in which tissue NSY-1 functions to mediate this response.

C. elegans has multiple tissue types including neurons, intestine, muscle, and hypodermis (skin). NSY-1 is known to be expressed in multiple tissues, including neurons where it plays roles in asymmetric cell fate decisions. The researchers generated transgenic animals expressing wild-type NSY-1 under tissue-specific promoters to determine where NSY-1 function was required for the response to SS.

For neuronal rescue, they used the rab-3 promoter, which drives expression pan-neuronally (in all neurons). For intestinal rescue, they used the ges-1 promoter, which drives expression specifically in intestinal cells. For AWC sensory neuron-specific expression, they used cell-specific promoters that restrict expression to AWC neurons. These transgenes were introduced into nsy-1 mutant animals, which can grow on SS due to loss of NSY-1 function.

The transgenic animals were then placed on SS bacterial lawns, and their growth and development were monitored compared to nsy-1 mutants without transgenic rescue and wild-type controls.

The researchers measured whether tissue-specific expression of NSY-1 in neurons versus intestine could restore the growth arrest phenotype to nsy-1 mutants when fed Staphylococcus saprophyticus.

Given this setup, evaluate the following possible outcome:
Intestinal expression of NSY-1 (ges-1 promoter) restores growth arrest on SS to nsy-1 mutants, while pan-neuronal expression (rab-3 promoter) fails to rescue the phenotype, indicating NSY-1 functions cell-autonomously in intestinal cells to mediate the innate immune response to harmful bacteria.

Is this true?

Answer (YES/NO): NO